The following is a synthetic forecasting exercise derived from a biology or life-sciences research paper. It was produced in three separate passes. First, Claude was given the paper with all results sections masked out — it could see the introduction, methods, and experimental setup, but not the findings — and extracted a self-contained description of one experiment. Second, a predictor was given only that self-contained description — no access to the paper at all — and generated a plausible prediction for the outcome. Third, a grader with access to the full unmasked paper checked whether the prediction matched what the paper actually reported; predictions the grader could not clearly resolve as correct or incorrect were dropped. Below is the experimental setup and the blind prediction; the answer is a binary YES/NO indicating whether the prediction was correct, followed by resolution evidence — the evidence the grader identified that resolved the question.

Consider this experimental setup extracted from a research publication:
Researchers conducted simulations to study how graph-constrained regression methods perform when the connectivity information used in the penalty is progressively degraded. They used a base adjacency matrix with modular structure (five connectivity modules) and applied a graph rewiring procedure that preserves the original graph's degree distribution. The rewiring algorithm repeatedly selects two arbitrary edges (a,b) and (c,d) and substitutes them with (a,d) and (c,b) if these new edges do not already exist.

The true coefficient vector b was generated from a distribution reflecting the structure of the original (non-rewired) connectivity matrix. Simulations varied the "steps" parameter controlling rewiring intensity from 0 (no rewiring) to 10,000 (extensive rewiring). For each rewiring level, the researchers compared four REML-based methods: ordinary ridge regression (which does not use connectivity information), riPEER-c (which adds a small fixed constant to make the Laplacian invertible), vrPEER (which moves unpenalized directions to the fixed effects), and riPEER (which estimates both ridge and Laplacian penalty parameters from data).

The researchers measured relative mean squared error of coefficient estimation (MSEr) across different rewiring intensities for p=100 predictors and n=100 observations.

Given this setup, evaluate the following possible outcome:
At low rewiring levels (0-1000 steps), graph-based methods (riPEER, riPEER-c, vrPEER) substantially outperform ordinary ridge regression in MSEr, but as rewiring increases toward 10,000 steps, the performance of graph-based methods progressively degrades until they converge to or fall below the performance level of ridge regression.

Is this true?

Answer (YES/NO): YES